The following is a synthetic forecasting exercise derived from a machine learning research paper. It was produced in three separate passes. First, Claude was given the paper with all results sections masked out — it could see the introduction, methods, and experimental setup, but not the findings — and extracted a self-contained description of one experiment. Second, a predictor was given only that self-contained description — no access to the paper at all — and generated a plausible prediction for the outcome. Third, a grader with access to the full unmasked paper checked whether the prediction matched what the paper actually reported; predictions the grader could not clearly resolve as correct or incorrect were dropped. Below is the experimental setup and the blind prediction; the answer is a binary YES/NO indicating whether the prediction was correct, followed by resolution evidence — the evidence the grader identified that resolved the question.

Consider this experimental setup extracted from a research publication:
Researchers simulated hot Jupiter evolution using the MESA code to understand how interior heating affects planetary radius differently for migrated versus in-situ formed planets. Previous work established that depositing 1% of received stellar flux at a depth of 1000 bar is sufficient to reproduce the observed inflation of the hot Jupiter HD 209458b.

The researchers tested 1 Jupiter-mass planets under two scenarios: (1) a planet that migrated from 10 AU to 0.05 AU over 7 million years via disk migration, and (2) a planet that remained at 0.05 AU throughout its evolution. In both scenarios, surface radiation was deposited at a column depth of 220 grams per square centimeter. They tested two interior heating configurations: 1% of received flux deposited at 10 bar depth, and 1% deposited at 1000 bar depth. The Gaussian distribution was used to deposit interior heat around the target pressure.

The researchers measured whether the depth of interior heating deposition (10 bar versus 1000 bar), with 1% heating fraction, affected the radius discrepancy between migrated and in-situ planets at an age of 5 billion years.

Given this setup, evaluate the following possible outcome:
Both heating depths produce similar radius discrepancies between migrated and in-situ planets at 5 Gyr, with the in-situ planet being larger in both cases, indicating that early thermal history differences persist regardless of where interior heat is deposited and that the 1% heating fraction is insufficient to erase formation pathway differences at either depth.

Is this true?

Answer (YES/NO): NO